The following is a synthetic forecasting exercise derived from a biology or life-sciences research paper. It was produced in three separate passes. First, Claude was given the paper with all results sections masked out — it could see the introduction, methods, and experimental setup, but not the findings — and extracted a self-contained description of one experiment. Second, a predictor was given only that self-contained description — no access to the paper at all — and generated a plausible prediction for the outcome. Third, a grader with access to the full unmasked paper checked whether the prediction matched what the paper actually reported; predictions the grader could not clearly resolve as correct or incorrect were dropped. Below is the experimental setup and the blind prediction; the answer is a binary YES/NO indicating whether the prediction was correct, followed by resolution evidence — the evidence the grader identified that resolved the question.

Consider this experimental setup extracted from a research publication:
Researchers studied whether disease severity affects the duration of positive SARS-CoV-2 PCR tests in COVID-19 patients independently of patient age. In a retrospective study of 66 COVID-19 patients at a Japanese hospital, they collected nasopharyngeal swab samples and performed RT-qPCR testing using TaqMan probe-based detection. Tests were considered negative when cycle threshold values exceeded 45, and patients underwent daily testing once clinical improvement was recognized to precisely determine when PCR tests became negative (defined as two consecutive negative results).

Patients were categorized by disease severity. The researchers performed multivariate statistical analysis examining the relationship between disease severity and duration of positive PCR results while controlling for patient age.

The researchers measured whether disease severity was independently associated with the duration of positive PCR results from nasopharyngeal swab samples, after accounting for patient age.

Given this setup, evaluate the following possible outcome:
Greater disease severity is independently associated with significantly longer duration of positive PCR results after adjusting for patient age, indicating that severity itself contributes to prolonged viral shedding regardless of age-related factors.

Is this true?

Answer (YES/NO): NO